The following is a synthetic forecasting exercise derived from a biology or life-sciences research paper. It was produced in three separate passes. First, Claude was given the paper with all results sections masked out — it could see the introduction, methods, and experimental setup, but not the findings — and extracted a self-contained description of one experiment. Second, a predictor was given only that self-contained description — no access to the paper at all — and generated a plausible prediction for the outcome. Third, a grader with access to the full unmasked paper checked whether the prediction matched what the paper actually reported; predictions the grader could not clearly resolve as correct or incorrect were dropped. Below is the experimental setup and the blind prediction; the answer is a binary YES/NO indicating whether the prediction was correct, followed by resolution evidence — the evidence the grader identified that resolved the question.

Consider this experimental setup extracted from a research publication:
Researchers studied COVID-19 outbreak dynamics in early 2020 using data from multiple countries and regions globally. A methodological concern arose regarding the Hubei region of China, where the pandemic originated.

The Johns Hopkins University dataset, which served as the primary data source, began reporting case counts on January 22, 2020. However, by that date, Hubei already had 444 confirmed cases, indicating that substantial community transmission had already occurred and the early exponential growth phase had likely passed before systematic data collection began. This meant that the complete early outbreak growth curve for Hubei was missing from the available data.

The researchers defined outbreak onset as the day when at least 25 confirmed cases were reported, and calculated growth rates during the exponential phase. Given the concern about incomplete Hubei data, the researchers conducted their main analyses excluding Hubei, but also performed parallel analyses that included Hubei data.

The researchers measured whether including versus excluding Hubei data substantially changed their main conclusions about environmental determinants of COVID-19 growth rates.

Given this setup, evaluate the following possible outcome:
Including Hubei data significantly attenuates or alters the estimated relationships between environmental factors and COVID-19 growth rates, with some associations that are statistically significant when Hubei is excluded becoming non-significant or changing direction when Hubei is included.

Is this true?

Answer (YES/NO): NO